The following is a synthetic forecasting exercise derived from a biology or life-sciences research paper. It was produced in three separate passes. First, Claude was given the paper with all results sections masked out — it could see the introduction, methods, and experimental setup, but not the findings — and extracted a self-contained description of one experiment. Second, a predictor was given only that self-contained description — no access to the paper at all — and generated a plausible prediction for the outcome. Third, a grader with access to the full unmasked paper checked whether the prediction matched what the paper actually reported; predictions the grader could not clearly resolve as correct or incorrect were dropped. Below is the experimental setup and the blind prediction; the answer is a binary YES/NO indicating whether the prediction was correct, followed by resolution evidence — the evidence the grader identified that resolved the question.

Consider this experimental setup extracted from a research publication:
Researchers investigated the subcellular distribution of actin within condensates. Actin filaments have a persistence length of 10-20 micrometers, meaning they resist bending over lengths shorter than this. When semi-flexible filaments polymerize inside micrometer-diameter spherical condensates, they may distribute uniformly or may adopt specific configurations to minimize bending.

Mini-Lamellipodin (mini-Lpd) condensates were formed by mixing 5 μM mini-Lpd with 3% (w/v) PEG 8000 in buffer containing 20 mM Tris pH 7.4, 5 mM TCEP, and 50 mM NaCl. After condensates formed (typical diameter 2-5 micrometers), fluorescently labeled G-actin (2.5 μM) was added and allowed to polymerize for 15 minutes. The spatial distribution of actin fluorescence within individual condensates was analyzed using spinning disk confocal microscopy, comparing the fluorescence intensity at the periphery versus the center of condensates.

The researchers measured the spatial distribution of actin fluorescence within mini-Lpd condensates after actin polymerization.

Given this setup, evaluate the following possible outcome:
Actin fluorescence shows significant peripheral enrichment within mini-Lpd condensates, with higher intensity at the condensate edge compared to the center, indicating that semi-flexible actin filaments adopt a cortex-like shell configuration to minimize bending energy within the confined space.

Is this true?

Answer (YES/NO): YES